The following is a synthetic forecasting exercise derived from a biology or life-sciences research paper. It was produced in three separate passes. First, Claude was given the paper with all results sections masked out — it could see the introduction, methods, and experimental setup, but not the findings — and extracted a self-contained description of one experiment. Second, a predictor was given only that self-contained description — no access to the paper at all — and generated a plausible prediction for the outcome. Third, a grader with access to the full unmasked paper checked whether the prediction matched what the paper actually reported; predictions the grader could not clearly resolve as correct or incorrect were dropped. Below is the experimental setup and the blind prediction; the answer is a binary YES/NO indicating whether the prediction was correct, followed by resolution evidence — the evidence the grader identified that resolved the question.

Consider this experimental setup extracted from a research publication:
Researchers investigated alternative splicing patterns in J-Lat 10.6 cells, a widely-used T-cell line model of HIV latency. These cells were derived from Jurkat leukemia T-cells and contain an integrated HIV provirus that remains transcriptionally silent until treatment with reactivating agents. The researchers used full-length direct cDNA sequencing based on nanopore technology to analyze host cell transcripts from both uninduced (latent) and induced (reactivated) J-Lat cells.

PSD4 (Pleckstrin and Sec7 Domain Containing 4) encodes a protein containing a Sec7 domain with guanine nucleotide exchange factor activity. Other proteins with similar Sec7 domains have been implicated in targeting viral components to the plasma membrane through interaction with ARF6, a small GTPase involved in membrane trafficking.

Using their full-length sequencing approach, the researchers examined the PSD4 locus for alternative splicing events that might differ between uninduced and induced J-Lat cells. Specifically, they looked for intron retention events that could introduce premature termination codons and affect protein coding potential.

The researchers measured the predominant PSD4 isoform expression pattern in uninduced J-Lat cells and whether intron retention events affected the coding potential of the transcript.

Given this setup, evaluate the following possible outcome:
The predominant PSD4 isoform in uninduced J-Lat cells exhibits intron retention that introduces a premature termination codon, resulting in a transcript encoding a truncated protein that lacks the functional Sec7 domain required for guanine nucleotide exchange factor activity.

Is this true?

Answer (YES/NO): YES